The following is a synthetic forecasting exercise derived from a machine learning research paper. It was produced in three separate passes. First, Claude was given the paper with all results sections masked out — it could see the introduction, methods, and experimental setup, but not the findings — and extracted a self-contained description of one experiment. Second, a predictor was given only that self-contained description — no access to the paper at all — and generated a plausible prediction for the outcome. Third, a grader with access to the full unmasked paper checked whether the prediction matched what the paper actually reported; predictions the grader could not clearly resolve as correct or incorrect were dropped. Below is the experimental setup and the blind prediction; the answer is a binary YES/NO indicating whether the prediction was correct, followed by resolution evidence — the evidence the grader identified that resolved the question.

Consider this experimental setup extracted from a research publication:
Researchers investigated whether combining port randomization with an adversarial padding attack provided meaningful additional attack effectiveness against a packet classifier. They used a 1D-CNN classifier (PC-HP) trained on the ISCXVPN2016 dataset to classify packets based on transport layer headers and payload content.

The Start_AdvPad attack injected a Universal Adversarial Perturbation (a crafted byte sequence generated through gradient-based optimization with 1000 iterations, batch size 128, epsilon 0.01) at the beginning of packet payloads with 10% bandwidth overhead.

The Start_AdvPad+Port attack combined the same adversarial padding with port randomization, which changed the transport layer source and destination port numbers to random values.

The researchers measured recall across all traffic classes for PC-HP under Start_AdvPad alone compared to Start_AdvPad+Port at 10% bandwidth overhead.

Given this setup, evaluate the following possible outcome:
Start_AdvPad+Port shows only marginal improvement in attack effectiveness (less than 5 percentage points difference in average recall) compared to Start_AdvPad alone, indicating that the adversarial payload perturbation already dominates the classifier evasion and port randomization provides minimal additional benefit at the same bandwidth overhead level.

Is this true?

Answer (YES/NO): NO